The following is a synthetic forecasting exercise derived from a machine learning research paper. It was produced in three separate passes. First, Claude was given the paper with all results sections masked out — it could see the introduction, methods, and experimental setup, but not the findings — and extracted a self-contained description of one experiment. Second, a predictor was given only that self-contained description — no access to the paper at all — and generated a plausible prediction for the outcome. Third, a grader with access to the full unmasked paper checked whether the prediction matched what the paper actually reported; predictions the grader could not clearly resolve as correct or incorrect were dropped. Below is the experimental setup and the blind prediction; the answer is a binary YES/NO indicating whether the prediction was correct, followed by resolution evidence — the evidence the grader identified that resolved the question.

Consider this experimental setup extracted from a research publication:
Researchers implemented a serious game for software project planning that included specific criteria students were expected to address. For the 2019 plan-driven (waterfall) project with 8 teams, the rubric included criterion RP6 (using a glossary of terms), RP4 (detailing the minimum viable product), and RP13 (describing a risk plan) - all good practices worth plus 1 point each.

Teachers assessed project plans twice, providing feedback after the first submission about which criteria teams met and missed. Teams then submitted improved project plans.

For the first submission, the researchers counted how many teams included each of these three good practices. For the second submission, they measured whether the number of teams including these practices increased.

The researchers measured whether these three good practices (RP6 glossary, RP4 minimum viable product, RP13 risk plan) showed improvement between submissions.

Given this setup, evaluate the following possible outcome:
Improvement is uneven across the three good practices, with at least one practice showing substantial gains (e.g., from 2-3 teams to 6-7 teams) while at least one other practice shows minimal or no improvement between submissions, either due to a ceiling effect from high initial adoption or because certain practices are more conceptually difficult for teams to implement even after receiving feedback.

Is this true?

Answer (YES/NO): NO